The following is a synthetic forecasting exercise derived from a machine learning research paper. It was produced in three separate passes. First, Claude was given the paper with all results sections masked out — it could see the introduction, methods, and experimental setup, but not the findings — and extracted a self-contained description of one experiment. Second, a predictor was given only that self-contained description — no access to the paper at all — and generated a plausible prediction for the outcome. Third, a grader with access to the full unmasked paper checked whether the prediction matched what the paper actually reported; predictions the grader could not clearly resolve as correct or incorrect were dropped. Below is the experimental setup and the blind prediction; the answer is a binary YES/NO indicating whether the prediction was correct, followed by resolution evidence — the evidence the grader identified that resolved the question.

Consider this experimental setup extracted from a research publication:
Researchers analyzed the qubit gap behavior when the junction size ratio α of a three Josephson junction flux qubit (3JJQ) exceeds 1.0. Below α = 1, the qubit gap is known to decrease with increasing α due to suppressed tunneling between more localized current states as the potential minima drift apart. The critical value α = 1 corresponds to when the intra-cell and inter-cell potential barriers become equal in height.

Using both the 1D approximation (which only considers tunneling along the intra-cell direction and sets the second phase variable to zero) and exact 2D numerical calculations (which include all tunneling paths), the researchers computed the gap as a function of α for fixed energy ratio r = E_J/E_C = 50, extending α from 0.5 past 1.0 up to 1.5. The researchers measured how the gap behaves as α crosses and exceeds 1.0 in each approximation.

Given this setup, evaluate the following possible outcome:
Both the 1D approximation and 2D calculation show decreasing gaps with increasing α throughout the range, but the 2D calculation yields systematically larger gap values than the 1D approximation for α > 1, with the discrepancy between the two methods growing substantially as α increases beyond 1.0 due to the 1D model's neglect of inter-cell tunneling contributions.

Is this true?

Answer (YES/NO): NO